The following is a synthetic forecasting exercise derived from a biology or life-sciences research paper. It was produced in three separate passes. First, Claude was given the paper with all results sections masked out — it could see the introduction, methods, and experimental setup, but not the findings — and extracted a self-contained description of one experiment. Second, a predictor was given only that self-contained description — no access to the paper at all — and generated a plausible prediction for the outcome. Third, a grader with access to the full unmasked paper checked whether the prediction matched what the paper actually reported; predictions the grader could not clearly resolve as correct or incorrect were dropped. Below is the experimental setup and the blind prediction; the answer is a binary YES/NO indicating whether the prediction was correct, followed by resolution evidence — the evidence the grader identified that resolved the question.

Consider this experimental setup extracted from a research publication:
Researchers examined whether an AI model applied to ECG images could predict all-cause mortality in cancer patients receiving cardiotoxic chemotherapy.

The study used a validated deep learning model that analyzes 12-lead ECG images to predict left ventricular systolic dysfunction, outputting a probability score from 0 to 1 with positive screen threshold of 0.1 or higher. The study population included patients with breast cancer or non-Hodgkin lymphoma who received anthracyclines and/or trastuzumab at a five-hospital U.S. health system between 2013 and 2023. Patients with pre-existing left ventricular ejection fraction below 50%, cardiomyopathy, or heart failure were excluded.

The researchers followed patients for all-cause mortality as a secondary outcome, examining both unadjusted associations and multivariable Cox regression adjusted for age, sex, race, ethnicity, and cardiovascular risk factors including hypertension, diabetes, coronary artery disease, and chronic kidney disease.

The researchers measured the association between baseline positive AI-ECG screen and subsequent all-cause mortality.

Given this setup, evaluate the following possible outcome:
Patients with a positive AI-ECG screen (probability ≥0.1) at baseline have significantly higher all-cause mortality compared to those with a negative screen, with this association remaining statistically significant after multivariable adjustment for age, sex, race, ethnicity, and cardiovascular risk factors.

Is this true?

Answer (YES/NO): YES